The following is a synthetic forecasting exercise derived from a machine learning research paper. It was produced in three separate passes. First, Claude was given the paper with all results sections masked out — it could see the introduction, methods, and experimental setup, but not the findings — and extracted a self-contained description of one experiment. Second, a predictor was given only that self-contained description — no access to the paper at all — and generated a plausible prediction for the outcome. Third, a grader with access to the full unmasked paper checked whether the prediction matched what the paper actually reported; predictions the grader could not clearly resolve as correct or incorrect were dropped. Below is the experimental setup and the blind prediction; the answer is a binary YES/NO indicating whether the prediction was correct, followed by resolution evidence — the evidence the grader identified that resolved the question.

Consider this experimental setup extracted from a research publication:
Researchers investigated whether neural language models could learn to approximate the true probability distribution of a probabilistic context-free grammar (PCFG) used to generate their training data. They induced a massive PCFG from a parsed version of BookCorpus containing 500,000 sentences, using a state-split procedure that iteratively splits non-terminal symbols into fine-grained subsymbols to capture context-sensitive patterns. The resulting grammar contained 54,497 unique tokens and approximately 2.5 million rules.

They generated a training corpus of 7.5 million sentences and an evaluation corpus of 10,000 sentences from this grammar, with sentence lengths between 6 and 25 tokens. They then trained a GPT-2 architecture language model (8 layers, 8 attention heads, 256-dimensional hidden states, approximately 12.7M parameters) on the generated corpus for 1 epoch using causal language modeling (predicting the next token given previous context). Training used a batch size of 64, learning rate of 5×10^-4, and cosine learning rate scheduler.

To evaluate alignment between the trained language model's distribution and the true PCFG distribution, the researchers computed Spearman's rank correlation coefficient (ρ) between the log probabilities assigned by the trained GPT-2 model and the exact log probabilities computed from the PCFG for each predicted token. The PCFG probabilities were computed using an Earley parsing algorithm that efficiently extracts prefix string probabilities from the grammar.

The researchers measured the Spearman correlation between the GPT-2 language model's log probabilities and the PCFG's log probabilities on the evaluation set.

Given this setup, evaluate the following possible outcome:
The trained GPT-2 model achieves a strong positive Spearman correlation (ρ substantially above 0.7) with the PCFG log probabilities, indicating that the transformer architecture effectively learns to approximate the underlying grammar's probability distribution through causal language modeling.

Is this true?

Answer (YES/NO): YES